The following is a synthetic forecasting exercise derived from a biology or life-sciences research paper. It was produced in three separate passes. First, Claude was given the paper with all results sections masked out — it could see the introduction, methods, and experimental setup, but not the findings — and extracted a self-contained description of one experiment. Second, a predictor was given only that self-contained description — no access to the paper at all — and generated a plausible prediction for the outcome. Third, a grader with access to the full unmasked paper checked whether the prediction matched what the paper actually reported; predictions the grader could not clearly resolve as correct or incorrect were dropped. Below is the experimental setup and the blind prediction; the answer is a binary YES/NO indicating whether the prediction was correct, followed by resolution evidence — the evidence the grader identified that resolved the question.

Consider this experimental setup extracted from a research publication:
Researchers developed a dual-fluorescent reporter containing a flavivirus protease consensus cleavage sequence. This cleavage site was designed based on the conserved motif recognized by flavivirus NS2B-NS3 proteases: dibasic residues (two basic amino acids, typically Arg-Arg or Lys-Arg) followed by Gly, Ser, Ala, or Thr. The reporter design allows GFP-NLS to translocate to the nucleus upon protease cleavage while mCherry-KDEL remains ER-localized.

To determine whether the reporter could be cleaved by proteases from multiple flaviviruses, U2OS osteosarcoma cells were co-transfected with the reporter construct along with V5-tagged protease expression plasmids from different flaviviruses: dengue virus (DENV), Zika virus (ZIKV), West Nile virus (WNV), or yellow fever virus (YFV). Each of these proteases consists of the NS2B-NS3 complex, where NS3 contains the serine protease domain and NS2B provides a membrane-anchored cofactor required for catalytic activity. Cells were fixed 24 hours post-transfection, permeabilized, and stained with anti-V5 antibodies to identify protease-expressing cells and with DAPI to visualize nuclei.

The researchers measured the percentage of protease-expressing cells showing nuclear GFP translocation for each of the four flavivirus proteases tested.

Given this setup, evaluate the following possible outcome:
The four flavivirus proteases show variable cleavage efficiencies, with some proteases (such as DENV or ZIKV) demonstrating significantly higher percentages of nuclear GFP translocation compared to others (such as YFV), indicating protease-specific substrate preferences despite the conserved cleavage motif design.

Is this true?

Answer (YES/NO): NO